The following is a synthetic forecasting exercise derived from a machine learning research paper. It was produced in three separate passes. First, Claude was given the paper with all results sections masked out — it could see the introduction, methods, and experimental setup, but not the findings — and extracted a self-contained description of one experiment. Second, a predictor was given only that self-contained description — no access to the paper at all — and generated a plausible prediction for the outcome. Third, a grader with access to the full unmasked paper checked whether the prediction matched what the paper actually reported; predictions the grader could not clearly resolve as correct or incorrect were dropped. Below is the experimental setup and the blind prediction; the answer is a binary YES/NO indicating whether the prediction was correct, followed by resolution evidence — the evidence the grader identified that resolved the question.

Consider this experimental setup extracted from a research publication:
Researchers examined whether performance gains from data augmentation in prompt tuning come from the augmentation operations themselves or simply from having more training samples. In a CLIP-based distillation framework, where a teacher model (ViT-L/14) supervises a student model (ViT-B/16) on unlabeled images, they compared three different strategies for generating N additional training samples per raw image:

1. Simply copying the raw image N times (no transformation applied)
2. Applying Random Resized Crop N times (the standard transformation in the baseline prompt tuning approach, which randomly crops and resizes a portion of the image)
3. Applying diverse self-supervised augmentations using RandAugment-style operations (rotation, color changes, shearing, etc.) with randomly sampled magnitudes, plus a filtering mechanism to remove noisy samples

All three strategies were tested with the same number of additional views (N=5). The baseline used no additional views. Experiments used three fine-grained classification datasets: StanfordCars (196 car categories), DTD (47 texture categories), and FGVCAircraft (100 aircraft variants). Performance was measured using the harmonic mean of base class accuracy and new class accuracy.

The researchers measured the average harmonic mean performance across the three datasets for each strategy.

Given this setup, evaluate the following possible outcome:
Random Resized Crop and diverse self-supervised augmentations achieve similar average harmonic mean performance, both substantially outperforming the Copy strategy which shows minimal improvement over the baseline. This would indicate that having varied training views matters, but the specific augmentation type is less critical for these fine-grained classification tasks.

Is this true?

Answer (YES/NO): NO